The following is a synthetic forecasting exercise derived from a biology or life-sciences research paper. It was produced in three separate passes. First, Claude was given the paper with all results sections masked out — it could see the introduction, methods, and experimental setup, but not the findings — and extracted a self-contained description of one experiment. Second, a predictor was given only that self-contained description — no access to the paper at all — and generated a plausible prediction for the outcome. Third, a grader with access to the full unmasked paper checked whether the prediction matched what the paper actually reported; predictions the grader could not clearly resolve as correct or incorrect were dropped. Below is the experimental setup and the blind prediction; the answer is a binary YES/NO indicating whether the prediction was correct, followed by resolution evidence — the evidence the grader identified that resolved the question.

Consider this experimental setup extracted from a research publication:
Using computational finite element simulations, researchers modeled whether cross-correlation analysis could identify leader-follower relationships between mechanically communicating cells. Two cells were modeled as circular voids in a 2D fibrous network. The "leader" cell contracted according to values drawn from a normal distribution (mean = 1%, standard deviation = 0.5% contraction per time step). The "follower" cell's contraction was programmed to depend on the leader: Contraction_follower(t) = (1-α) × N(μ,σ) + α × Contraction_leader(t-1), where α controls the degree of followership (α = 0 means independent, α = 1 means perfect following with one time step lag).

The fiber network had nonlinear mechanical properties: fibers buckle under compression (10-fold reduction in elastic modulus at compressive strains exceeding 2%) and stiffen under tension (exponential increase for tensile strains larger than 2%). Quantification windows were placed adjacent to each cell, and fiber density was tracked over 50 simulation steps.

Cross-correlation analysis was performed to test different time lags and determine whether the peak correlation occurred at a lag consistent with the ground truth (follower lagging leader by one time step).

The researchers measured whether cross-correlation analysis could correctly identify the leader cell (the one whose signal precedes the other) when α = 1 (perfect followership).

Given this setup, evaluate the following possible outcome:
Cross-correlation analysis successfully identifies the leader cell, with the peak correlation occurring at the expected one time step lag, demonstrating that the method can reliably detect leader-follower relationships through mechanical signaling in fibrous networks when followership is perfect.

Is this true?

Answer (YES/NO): YES